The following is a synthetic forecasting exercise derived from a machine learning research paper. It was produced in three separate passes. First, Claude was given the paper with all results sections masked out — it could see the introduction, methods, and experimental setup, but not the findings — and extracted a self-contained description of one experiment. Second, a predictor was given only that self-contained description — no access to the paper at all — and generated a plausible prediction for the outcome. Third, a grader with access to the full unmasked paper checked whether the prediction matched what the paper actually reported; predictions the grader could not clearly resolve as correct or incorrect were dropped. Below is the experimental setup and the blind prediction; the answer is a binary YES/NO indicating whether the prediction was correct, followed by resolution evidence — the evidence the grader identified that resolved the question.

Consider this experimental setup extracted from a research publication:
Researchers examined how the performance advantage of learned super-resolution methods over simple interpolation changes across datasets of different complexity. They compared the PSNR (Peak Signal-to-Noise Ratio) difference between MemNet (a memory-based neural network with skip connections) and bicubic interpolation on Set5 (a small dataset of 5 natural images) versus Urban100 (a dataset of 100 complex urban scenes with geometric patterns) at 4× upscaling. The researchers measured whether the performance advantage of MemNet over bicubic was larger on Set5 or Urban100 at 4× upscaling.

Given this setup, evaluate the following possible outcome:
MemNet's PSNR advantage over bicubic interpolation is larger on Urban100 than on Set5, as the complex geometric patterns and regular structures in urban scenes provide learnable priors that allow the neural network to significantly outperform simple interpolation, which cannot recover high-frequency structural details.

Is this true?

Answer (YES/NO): NO